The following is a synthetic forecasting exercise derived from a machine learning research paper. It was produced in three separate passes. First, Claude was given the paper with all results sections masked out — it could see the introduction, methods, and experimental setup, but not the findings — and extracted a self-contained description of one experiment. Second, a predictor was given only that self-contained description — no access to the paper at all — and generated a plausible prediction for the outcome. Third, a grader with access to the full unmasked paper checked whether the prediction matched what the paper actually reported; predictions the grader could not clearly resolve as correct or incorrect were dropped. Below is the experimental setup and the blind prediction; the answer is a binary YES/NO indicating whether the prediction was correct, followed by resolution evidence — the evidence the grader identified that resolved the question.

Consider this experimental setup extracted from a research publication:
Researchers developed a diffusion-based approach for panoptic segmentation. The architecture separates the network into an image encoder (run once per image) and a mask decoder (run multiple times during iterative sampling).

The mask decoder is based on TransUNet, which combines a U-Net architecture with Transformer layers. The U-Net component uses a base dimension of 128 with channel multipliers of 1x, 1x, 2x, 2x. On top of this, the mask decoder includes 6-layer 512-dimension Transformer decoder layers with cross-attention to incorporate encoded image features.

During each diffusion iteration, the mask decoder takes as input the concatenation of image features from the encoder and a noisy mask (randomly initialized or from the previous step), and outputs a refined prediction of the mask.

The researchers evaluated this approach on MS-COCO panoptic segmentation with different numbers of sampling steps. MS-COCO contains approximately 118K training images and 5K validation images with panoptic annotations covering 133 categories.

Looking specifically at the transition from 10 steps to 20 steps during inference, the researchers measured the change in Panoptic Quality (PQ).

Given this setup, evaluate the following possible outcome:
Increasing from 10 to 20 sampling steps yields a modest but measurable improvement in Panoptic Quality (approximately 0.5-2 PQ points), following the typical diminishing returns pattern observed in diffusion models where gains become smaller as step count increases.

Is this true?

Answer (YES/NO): YES